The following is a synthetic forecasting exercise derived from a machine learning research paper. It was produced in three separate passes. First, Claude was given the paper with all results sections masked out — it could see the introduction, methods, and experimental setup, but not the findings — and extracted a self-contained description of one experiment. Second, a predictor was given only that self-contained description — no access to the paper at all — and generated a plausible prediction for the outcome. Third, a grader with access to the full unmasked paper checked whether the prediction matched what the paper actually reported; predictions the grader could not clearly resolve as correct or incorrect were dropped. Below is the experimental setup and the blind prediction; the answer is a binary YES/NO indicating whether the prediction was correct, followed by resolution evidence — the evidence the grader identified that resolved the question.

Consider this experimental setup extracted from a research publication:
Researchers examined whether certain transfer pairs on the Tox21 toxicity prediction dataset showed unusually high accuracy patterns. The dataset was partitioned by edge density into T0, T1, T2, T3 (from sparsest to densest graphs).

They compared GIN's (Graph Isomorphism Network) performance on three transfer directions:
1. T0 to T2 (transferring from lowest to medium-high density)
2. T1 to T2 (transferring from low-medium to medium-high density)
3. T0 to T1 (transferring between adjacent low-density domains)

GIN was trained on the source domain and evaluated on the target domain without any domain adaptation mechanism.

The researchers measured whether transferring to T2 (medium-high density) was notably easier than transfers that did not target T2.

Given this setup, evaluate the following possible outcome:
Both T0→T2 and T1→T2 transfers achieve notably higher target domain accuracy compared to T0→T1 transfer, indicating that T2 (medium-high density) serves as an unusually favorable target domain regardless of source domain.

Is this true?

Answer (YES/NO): YES